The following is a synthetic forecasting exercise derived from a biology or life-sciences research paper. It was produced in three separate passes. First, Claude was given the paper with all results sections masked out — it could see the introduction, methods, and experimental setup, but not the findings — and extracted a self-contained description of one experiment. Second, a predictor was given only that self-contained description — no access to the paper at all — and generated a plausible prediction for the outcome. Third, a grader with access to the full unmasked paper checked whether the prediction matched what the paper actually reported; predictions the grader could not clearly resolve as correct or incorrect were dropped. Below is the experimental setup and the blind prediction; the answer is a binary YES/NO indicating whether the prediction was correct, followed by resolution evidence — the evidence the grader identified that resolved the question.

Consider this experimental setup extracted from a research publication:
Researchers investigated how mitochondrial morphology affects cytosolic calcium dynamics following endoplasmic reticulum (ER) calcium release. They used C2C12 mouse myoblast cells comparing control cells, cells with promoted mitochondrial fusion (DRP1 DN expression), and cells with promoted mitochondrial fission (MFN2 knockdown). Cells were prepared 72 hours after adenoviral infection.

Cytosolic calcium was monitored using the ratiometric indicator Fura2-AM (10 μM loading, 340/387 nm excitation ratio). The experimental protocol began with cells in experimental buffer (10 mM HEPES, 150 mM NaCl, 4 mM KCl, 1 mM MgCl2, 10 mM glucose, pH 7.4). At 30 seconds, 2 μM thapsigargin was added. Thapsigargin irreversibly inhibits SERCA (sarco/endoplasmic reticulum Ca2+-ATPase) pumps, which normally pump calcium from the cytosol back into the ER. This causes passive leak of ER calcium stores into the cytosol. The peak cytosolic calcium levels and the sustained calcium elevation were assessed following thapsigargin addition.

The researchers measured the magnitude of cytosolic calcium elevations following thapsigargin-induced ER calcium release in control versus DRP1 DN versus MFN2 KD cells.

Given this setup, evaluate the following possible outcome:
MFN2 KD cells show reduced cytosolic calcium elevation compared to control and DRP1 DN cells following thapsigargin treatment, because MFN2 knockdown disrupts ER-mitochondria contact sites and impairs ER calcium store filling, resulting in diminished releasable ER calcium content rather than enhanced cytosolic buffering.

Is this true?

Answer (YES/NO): YES